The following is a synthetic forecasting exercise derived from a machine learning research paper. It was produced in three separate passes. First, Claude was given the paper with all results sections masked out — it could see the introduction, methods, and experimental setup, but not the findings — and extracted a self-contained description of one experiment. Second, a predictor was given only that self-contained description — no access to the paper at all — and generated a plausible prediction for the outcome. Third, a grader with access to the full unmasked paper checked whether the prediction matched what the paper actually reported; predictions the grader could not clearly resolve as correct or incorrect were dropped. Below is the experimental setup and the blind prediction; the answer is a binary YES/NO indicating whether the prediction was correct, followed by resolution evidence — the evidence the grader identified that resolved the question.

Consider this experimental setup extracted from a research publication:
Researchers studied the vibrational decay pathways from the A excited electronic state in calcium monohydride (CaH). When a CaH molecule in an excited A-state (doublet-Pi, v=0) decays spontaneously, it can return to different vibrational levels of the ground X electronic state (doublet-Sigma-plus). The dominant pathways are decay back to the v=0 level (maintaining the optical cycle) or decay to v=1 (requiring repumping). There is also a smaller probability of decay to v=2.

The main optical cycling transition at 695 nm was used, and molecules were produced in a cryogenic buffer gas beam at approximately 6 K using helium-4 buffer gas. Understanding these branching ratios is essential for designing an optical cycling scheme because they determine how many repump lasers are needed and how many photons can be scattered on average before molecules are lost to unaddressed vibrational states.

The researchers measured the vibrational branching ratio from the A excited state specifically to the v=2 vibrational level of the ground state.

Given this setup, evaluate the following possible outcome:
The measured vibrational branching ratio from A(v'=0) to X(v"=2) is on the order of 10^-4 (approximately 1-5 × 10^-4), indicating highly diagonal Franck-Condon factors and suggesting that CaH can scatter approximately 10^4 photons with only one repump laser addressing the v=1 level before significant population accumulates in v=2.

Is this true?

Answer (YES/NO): NO